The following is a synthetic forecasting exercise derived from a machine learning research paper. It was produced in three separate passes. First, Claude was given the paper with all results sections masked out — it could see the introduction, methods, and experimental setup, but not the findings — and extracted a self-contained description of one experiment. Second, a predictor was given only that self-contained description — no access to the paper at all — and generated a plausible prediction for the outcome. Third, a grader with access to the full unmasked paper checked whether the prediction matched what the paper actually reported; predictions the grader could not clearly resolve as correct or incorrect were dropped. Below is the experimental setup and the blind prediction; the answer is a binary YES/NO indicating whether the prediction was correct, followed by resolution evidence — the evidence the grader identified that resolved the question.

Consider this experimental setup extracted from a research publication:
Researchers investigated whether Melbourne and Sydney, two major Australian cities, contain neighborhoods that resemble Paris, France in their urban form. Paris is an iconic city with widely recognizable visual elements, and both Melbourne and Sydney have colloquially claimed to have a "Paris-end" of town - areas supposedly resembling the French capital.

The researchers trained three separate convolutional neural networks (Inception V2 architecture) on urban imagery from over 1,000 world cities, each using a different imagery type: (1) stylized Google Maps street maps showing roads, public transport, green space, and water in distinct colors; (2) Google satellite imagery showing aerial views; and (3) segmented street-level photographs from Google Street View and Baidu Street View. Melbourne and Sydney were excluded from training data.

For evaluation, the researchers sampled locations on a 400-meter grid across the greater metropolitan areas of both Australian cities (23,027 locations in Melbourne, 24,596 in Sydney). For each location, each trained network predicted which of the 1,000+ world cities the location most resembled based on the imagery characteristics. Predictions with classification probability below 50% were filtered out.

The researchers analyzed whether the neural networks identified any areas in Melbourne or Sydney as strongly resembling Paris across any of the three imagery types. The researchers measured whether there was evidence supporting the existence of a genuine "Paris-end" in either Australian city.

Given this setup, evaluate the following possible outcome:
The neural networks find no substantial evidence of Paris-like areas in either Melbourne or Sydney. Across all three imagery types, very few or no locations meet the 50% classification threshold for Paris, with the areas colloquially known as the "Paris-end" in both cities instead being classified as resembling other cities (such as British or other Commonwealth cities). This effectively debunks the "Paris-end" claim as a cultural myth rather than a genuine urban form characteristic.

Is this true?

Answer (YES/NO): YES